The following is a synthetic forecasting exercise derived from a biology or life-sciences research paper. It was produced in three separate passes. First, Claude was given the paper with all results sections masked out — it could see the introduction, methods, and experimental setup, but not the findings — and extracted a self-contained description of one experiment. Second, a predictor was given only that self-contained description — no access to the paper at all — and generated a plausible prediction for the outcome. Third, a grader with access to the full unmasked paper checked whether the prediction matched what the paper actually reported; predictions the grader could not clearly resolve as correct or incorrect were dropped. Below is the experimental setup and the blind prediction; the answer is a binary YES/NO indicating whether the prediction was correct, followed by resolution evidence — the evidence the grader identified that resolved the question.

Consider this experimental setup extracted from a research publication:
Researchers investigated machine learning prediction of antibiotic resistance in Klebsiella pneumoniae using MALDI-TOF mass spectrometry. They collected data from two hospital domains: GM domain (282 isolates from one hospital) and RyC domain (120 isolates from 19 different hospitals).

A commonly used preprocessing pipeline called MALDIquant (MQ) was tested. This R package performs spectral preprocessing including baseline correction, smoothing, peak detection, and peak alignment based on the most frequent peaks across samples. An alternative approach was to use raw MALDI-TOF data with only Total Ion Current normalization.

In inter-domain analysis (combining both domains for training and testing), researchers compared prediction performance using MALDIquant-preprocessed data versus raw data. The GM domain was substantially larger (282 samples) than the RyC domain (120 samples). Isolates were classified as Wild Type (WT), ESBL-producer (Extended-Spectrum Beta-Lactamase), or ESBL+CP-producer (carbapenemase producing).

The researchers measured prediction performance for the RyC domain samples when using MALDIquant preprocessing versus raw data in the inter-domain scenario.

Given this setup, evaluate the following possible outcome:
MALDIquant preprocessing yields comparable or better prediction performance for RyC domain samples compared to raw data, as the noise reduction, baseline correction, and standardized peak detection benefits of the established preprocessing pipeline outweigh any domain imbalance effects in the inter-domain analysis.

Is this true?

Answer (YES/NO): NO